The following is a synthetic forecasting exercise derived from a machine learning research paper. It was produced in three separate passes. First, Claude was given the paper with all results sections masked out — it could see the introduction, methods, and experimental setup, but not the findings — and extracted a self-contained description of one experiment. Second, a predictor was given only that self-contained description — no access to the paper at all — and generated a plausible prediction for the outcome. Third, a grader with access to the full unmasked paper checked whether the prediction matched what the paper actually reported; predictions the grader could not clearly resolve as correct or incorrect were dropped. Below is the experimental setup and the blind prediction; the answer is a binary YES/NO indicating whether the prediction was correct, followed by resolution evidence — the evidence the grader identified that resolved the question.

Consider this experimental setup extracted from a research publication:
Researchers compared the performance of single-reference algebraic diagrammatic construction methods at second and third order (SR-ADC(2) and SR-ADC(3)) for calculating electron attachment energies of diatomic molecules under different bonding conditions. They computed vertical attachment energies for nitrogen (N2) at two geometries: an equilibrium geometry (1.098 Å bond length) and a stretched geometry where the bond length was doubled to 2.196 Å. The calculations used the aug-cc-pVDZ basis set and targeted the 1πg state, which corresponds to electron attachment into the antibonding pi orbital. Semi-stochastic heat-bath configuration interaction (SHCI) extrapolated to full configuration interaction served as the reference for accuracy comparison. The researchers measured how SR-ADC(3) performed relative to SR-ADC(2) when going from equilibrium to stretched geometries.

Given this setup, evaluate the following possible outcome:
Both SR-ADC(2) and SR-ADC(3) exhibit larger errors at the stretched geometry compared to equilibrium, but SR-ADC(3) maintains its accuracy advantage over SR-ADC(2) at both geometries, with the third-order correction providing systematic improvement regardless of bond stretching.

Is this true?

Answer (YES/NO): NO